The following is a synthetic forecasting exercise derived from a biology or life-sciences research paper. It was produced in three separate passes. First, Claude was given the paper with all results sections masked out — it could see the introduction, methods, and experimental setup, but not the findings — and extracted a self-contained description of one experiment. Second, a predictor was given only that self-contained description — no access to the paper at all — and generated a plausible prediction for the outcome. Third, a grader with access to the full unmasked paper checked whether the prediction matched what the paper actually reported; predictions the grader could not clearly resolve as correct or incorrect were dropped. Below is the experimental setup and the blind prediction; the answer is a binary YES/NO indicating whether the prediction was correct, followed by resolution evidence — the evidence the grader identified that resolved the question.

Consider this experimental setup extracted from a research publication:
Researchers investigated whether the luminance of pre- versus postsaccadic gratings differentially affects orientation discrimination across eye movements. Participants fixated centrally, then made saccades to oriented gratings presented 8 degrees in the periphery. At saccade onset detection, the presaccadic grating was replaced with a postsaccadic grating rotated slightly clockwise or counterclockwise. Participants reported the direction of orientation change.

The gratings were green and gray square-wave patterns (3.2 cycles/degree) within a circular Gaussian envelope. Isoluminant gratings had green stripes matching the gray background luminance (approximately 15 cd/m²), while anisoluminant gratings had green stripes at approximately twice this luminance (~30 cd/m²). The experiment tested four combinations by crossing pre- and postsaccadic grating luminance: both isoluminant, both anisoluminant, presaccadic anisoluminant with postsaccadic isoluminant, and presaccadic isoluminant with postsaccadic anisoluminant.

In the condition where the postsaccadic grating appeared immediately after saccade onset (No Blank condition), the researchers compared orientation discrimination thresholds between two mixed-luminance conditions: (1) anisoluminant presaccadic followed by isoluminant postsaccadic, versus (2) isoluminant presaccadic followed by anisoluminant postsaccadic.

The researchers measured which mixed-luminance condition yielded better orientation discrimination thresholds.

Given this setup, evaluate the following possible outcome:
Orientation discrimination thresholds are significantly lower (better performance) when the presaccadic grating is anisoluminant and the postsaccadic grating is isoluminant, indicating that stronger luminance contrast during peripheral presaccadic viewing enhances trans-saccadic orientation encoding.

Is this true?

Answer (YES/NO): YES